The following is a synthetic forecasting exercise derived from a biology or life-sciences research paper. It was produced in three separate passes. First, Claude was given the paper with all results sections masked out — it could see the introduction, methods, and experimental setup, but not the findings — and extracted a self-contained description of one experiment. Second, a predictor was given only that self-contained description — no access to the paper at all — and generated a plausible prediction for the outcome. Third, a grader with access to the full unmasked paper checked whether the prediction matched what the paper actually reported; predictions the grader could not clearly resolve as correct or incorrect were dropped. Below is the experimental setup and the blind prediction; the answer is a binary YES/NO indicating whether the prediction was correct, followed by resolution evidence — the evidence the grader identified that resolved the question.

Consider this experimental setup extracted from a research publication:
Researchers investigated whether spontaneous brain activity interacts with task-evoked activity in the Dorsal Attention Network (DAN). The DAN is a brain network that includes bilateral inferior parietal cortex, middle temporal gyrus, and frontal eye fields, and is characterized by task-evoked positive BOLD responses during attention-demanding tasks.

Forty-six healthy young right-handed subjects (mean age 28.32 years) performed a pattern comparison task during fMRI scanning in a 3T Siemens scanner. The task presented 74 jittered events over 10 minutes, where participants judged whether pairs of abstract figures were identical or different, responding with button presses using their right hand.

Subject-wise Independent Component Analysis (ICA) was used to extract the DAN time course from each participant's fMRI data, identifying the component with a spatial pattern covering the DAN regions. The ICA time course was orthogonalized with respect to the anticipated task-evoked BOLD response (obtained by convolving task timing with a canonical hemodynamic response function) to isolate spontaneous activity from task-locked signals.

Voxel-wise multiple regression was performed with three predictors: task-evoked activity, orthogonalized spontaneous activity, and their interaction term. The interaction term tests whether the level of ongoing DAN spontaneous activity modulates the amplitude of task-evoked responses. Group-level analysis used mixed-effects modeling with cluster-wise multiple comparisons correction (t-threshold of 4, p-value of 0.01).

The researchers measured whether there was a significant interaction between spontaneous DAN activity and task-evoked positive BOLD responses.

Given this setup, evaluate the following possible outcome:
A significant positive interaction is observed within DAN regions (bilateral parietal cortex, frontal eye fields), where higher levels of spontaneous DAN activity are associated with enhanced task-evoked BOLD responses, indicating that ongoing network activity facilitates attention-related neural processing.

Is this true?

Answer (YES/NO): NO